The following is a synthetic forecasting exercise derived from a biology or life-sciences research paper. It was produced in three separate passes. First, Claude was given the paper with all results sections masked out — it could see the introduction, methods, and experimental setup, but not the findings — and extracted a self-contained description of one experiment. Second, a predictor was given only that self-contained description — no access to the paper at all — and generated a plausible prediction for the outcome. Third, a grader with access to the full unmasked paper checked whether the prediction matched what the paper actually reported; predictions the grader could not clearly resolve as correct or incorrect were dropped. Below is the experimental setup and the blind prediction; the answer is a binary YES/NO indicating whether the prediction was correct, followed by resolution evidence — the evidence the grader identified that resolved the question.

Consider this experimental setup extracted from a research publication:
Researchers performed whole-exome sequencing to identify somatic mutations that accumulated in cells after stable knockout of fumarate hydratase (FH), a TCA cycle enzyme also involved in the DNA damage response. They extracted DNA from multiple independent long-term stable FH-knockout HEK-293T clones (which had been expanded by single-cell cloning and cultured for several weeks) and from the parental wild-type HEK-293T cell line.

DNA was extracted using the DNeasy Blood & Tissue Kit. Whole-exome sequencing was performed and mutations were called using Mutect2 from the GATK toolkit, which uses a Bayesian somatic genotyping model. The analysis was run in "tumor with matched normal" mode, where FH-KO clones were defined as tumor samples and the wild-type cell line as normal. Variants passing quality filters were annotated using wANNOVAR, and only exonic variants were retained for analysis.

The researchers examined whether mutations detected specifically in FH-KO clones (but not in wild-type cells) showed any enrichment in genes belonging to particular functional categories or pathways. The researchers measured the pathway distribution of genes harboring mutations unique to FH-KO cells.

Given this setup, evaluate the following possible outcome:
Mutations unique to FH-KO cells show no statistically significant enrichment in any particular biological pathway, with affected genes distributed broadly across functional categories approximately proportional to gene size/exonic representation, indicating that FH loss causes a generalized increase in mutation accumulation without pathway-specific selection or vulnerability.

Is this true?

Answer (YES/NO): NO